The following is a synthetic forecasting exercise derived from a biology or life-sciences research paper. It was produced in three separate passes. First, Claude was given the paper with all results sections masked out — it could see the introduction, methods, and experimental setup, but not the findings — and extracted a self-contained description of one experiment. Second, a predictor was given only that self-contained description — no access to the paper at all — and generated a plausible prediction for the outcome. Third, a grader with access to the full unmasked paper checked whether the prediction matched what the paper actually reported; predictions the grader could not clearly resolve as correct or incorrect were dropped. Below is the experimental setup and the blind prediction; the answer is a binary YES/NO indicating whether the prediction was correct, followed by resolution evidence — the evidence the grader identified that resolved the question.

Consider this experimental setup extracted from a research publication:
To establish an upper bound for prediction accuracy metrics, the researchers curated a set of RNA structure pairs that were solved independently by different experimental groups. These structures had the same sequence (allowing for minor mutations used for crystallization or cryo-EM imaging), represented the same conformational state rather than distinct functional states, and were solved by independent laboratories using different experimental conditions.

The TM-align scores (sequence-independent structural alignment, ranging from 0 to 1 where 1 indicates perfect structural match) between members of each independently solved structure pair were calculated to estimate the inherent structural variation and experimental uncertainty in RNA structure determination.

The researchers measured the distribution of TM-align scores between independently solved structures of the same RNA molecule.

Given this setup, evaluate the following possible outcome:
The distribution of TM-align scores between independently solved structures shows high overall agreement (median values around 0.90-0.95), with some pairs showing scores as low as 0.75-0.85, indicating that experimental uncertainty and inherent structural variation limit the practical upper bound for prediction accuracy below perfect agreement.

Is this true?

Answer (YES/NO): NO